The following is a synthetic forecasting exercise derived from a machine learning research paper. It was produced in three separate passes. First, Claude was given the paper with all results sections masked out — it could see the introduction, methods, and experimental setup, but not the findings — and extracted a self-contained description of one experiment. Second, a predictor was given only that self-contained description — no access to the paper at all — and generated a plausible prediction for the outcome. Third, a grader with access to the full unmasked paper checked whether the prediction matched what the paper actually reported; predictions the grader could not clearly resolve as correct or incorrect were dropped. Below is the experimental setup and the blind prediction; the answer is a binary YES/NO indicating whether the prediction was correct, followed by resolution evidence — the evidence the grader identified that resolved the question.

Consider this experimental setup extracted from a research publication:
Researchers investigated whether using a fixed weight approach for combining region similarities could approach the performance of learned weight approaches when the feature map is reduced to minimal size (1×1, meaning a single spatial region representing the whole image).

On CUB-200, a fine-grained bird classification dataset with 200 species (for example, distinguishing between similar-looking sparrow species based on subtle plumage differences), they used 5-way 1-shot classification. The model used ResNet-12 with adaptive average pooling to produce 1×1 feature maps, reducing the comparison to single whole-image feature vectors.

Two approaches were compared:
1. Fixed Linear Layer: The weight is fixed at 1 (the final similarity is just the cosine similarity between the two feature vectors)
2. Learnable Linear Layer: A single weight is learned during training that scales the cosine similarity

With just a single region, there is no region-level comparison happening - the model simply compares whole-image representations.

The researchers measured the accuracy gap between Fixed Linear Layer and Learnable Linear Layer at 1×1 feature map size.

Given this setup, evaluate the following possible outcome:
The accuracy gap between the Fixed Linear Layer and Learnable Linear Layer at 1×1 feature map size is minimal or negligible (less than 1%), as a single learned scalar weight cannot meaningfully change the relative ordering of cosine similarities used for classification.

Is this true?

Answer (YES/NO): NO